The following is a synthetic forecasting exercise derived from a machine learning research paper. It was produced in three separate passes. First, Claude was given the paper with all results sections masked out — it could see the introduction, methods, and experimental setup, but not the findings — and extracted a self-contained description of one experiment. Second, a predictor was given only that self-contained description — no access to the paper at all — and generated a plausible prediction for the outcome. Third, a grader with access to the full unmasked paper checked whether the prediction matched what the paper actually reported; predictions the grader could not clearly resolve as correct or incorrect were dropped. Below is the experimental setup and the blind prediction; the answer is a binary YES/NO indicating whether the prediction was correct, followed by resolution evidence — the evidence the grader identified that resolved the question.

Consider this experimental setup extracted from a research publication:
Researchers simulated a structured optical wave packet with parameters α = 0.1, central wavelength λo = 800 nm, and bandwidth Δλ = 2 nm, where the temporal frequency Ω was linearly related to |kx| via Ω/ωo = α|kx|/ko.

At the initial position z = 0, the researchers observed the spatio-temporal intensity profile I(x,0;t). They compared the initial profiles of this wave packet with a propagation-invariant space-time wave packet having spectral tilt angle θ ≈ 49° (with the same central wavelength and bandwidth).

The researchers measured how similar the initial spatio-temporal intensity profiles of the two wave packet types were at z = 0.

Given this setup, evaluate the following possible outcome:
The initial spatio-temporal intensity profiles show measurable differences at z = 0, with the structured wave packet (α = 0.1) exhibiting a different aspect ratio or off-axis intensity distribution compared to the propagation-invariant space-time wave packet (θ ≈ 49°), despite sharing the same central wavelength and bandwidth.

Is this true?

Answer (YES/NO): NO